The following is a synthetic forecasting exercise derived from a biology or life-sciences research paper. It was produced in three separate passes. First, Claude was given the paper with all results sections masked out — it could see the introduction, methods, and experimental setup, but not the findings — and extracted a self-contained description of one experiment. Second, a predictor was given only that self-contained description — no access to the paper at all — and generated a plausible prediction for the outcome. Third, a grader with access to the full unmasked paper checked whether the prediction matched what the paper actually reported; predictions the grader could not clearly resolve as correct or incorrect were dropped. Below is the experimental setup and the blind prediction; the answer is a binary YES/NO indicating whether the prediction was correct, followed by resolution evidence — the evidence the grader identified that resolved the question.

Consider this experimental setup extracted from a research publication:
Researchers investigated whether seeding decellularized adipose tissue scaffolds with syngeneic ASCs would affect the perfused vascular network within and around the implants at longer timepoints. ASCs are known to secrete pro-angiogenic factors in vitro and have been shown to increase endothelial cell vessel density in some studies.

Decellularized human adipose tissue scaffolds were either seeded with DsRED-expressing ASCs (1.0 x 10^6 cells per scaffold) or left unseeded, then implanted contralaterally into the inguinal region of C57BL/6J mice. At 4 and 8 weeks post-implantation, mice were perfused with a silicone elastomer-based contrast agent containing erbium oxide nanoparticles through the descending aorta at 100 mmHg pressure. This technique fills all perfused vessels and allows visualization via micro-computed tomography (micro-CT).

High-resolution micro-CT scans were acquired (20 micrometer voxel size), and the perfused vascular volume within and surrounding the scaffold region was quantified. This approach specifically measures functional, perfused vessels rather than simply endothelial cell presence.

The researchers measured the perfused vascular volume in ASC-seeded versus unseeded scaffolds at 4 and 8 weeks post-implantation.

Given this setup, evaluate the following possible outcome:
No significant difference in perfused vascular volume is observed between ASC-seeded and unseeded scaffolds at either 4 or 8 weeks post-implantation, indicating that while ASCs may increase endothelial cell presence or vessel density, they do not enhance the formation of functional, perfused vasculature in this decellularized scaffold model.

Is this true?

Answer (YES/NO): YES